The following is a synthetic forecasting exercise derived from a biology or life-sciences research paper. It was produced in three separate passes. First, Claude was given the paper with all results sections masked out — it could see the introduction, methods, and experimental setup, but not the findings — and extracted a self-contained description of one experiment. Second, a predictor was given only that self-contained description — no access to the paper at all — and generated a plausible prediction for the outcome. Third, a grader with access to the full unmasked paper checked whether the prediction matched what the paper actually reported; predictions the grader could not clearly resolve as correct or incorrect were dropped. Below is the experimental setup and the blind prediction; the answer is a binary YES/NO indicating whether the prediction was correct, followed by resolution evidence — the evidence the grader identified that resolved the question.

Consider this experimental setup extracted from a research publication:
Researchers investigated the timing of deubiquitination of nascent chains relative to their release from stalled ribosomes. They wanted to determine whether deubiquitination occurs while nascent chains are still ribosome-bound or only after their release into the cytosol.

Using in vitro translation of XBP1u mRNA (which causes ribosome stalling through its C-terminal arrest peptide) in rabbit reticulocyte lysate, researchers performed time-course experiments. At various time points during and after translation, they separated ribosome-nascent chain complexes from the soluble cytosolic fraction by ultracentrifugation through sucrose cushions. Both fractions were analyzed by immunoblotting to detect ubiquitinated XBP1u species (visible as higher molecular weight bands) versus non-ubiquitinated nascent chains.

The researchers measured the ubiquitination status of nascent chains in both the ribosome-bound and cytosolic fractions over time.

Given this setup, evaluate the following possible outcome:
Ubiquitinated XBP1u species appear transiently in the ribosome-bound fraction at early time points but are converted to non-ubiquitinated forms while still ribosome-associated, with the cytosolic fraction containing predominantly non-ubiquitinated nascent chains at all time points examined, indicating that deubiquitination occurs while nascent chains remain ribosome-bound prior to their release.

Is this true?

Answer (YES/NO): NO